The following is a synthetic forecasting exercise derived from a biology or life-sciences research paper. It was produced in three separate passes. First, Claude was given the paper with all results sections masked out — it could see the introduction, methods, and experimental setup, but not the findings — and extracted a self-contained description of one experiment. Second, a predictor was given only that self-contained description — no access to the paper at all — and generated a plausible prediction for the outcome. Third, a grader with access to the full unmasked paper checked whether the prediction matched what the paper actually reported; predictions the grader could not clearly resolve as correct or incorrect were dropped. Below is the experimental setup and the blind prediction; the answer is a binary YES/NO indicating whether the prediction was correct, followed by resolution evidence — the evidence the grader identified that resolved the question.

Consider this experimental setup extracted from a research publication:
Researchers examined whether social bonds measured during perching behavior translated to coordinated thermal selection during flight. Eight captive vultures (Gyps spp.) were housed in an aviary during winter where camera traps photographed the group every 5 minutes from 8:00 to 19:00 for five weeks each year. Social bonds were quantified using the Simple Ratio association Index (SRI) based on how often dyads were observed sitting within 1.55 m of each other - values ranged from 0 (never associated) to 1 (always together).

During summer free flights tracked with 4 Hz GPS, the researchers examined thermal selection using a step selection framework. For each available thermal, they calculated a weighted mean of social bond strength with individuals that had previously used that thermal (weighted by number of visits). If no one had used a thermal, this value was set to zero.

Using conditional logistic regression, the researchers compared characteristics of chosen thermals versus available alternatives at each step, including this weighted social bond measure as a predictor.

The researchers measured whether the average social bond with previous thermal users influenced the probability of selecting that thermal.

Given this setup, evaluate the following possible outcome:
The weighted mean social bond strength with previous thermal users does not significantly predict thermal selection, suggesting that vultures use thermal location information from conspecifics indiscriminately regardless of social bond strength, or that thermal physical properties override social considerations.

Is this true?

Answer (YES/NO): YES